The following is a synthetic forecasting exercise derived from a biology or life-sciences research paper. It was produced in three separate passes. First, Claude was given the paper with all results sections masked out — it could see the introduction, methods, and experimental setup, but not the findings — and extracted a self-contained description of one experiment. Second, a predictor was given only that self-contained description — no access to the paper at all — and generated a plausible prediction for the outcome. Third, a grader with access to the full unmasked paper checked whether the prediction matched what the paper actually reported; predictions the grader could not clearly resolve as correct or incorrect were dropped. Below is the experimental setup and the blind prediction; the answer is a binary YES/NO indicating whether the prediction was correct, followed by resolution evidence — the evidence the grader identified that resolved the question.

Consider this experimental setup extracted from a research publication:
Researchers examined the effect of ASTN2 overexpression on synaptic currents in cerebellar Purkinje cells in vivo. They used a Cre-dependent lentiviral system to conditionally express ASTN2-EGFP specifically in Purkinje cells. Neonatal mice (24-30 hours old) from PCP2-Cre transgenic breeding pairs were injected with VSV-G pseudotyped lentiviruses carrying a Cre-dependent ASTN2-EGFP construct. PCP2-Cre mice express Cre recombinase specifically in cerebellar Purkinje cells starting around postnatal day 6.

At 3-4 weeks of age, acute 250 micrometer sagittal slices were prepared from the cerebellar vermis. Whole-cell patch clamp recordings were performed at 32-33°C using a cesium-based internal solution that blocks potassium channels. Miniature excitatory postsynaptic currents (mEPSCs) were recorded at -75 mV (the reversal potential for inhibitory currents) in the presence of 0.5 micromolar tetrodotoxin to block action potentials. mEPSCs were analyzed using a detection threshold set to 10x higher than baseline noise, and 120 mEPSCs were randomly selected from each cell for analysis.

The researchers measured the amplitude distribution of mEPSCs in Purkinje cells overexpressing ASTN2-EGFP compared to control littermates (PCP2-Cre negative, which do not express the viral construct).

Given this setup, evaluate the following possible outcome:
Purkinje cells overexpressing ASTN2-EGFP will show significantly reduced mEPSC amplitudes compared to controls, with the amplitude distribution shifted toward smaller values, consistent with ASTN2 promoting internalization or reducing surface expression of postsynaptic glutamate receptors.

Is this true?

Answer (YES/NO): NO